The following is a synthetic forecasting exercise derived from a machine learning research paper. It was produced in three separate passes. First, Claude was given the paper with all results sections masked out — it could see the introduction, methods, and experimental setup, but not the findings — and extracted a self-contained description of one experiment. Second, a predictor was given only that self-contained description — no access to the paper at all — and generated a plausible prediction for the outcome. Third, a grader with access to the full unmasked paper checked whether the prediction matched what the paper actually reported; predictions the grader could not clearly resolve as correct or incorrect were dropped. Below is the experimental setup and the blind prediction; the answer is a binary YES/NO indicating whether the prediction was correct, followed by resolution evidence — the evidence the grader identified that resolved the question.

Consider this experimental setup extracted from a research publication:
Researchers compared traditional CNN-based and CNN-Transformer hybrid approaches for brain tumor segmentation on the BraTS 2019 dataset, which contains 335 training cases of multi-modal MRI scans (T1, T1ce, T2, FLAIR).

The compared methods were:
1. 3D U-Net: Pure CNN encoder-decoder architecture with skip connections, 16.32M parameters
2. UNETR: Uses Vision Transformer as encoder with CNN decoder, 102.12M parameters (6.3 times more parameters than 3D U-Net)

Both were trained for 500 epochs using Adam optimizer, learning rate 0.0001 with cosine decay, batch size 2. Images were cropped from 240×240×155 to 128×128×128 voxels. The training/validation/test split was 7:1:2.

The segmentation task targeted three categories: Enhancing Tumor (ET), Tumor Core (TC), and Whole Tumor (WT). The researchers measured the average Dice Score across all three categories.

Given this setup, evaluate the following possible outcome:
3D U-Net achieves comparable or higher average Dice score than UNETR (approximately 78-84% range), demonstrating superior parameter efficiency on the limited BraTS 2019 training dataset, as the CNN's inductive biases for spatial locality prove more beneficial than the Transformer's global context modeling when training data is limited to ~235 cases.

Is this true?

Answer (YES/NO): YES